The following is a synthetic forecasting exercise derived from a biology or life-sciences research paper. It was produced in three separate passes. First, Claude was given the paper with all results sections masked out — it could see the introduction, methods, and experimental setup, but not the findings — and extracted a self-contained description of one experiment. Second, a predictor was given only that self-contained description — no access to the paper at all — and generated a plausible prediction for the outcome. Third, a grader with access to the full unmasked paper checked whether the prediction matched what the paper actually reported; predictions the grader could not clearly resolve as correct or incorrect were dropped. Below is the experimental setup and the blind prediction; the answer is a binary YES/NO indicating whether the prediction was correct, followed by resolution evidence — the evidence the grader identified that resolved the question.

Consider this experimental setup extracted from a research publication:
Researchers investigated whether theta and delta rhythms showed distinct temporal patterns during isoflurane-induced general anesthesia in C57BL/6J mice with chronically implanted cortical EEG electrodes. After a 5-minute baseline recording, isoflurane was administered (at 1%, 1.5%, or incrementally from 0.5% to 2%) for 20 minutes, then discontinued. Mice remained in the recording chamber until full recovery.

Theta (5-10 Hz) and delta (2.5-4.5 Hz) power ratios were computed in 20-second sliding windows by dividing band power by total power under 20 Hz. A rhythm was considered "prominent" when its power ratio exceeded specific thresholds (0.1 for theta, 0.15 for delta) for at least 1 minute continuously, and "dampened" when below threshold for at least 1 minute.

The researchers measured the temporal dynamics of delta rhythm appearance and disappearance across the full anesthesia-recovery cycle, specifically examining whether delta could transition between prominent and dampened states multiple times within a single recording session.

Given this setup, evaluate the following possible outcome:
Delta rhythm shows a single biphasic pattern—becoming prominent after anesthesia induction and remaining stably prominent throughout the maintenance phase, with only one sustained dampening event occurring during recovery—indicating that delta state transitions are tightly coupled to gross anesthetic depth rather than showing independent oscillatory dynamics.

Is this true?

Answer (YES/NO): NO